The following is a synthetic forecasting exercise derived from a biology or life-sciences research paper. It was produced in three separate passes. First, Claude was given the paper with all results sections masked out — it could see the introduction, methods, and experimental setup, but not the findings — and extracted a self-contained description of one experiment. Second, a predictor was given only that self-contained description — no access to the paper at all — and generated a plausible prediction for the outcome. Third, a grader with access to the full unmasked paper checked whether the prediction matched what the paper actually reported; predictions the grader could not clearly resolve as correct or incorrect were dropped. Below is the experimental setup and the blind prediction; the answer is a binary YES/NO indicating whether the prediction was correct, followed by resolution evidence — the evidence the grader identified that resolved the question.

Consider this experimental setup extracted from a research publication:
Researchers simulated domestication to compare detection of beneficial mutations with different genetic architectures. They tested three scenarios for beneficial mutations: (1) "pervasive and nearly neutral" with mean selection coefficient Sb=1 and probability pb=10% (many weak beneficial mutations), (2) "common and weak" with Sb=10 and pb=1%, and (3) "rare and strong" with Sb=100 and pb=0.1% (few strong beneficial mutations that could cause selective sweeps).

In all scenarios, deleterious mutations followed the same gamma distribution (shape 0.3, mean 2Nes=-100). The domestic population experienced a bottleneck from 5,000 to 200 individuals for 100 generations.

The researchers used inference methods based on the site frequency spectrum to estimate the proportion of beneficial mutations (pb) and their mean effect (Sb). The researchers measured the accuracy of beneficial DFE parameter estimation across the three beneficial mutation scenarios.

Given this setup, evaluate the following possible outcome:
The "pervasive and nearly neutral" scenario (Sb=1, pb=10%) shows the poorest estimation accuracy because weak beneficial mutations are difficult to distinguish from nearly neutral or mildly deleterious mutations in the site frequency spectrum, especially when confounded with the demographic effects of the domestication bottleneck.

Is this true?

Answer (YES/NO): NO